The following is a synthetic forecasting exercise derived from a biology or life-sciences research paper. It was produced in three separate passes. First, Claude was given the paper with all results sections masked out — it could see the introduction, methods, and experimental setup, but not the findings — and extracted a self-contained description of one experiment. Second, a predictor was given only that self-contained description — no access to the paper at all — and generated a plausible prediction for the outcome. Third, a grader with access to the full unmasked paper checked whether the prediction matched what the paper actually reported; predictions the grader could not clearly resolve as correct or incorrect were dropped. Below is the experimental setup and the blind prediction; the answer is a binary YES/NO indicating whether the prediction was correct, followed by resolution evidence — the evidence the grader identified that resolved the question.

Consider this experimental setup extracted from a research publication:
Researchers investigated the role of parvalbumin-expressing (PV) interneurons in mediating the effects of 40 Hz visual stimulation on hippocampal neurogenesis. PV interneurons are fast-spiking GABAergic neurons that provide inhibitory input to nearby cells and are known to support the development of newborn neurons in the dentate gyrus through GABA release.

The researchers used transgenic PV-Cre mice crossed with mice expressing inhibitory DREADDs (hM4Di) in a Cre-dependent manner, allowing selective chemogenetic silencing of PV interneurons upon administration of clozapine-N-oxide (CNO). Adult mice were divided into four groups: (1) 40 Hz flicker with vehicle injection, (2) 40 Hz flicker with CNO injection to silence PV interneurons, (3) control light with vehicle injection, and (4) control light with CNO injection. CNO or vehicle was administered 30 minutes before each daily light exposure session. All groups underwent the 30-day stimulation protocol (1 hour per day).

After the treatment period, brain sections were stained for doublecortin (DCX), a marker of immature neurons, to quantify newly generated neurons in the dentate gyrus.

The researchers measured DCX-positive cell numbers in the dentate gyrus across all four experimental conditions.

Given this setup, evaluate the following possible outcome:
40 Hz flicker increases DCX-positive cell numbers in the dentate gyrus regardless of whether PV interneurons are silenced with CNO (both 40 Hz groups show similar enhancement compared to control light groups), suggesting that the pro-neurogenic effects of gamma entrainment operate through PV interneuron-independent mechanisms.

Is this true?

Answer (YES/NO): NO